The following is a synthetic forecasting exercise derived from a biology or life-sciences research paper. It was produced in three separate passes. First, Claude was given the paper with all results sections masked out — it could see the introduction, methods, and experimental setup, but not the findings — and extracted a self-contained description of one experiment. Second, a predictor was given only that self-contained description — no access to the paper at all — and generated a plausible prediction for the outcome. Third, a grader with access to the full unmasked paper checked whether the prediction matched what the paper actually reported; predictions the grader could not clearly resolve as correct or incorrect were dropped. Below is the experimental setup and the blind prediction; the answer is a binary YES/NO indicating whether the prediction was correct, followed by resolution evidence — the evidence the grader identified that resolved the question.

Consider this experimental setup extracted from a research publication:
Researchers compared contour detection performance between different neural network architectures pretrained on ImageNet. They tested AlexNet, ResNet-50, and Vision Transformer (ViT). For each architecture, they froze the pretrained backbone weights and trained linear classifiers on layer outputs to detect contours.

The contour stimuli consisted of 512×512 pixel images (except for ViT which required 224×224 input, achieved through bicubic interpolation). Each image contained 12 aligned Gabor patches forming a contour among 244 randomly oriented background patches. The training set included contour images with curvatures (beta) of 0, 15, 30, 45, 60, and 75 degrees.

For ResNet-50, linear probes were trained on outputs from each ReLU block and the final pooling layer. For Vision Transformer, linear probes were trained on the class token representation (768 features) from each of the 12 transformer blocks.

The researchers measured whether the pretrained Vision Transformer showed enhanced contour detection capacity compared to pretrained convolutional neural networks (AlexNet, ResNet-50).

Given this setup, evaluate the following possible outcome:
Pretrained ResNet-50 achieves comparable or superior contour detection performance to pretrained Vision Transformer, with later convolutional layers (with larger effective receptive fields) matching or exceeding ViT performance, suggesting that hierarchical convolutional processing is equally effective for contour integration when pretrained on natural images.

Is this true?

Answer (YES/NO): YES